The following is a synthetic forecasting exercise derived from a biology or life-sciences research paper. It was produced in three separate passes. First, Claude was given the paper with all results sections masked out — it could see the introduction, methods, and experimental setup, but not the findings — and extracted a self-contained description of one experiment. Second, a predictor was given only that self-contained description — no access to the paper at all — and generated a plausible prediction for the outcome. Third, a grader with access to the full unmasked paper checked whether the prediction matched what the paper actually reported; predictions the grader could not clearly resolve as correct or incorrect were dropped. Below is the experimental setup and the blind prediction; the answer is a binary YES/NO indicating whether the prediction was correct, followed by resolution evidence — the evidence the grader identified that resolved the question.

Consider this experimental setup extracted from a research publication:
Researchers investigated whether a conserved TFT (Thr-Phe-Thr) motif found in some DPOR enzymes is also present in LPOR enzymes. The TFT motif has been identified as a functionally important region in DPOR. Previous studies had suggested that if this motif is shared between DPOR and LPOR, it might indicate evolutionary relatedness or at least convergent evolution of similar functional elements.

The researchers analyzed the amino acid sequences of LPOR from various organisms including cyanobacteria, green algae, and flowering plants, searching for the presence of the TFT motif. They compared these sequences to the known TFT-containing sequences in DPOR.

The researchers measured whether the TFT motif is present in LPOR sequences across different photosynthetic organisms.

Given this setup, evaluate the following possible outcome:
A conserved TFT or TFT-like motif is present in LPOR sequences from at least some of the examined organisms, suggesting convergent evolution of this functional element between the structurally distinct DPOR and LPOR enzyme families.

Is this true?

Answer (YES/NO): YES